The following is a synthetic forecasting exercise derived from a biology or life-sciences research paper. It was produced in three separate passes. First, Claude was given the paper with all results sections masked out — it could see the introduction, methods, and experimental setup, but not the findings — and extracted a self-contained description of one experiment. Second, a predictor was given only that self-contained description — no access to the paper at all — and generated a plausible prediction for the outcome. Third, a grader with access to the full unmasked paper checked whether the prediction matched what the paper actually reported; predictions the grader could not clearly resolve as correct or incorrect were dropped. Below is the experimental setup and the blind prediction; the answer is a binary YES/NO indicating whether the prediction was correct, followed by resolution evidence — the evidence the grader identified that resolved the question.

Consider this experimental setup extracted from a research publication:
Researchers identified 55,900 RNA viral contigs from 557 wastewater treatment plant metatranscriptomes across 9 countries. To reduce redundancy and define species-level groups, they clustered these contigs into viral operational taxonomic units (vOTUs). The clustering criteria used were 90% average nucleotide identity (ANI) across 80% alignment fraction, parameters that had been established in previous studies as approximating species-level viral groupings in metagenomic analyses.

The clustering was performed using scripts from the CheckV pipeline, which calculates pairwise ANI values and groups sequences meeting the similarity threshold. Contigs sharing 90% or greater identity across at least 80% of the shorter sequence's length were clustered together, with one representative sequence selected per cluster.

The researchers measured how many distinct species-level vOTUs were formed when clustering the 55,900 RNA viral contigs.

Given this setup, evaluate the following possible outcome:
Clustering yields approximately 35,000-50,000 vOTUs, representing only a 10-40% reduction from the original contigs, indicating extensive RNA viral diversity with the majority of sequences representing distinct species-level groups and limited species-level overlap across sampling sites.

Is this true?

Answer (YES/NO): NO